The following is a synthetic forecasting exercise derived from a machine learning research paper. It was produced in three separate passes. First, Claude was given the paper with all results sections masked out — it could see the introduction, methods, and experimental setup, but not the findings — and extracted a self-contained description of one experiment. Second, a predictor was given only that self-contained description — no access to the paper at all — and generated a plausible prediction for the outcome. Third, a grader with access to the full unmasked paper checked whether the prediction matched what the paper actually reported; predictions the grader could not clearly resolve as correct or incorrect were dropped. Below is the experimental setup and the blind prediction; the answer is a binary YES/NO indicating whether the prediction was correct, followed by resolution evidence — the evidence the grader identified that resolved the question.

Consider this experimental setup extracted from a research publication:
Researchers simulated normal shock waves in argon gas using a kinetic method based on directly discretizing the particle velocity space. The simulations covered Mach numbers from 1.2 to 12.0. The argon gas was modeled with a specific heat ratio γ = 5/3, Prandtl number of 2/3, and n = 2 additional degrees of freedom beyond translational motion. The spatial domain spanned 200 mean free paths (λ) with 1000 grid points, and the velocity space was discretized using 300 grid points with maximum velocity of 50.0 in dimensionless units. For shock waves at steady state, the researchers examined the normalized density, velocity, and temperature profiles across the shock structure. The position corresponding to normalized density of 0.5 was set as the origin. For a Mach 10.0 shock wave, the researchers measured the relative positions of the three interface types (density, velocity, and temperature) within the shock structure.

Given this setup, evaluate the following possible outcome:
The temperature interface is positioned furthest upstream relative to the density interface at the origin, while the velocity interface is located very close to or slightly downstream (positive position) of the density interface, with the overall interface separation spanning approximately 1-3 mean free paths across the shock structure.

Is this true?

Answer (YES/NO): NO